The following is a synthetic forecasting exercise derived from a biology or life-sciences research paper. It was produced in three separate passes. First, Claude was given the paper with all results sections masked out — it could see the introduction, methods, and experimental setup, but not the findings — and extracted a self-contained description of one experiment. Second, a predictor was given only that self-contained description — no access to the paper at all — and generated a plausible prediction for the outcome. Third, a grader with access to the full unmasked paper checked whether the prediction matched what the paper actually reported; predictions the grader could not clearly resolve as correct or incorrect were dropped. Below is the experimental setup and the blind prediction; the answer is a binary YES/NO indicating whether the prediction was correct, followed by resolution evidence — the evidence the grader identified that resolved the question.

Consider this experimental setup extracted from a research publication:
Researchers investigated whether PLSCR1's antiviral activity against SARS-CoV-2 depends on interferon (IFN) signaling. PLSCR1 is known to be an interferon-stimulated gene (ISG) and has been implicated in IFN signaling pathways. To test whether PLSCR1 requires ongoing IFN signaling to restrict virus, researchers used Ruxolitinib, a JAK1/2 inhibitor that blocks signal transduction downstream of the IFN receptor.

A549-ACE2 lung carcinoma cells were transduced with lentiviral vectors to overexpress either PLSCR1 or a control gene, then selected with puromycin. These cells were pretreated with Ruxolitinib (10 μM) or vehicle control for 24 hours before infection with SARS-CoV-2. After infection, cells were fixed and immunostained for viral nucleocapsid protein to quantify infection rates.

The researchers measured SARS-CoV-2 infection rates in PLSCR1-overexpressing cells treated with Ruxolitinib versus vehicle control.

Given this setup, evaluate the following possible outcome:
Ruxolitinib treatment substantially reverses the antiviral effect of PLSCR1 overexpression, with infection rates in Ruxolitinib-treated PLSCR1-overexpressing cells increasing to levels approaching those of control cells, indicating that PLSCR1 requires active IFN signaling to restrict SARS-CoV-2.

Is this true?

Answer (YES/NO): NO